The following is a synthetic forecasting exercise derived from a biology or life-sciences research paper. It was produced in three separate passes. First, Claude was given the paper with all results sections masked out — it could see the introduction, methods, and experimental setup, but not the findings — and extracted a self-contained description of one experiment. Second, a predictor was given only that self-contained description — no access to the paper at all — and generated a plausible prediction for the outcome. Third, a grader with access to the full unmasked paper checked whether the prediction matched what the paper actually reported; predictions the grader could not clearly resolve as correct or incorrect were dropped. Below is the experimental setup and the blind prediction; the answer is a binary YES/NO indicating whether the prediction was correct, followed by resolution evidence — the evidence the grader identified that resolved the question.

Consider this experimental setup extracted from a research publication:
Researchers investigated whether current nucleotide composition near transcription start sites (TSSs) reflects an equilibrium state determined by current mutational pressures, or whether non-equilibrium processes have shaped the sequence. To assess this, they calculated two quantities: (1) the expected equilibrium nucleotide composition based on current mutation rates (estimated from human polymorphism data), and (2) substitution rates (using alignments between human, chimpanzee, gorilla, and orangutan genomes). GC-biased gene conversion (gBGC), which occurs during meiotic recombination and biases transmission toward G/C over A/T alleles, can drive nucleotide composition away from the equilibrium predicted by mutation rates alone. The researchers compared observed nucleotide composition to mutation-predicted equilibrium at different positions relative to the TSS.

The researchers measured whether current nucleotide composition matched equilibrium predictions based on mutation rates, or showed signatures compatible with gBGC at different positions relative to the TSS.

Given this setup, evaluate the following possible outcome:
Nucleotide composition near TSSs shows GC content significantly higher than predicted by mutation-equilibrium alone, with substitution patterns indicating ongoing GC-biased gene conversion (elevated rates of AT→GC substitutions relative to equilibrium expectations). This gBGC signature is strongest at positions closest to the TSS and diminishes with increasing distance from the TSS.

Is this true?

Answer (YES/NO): NO